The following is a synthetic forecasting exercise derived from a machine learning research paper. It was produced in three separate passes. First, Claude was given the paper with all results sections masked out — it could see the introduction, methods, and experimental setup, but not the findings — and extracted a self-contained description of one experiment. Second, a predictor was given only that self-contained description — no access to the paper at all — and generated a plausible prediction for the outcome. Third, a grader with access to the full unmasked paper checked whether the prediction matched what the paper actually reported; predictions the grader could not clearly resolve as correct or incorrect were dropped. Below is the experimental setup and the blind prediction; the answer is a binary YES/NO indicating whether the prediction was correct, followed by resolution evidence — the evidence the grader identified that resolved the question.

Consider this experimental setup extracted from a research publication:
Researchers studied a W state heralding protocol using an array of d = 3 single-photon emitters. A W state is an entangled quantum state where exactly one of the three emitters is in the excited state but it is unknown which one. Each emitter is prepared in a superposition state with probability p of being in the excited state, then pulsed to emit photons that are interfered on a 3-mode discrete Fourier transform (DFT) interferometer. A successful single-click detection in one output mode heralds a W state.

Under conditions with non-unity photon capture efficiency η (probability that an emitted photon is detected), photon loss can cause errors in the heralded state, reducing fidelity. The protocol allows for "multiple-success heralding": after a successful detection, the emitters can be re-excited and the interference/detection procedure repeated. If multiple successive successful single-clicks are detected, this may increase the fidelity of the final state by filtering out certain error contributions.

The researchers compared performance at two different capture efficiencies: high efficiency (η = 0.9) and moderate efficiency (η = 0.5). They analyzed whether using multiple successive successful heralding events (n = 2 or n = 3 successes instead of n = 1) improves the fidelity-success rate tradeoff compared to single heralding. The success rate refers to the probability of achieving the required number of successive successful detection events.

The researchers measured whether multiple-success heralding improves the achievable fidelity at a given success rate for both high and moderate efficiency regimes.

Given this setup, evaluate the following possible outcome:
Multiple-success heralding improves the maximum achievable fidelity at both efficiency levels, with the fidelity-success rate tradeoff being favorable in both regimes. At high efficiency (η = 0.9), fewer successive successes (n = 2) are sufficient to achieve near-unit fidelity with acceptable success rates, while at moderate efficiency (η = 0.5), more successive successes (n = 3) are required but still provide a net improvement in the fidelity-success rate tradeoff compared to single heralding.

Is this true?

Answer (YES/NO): NO